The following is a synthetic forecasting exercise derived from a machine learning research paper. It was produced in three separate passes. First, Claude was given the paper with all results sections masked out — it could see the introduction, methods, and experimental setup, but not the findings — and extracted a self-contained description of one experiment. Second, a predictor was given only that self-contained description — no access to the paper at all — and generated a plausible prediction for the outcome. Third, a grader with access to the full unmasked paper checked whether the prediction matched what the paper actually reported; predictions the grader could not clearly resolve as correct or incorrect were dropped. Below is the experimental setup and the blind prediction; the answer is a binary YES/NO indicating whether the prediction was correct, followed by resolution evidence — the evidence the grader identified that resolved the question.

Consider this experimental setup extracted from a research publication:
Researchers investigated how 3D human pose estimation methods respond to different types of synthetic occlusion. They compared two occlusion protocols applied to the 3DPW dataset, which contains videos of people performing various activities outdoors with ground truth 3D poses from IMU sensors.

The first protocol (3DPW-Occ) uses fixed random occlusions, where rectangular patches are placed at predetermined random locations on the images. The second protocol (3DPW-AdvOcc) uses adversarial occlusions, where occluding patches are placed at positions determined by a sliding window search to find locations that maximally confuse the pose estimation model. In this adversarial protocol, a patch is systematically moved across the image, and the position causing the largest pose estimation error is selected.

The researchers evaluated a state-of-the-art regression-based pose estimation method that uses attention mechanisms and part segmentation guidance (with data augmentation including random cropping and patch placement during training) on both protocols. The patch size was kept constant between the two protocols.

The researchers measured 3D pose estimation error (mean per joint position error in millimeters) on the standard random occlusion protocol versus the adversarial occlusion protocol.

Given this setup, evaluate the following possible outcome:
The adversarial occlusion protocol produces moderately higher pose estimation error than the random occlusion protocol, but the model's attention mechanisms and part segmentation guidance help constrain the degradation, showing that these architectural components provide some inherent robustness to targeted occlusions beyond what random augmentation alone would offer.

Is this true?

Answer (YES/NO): NO